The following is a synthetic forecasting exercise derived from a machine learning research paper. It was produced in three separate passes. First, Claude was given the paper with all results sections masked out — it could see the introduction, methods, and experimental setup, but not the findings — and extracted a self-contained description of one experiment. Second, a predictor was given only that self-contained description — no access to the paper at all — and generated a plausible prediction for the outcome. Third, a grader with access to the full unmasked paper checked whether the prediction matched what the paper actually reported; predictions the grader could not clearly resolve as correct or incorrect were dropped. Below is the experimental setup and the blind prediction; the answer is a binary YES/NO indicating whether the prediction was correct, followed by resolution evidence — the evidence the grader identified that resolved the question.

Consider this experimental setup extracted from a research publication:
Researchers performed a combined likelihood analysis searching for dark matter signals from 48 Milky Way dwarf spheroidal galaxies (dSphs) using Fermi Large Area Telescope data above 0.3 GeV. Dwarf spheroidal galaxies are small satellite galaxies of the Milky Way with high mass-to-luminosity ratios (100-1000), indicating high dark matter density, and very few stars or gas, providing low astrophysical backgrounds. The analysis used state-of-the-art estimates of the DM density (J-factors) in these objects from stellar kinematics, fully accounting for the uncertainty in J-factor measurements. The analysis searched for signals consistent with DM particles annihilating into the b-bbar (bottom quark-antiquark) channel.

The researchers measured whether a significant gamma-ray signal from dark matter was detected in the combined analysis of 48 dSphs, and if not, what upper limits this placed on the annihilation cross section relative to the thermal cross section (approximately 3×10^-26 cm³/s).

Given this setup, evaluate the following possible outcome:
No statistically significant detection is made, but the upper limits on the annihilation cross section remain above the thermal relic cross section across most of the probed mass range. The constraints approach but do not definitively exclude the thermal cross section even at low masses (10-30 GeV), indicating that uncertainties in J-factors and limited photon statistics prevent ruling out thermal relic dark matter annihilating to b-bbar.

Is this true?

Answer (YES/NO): NO